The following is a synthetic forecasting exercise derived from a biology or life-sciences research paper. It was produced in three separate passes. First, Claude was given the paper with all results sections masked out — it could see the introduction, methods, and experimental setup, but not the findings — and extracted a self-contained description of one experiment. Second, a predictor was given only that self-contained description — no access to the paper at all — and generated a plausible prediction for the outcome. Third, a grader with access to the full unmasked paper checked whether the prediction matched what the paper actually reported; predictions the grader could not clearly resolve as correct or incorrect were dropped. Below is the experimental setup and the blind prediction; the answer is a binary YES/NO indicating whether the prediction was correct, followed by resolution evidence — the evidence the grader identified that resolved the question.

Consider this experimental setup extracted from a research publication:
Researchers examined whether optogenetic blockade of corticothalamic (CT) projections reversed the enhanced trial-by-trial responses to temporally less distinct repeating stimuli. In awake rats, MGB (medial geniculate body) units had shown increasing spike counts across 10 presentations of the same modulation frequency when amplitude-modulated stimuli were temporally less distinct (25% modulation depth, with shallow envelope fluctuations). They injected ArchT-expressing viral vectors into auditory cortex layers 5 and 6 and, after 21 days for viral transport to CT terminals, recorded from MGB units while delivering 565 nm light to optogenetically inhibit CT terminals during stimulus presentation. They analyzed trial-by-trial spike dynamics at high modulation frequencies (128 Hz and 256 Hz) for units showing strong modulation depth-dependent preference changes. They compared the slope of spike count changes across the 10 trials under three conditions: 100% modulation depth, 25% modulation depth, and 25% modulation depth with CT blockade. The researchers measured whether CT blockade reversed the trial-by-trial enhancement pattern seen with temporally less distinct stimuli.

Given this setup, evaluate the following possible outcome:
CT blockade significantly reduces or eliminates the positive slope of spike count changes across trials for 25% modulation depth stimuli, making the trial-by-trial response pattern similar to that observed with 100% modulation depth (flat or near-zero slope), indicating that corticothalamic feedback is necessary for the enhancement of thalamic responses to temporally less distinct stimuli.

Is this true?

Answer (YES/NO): YES